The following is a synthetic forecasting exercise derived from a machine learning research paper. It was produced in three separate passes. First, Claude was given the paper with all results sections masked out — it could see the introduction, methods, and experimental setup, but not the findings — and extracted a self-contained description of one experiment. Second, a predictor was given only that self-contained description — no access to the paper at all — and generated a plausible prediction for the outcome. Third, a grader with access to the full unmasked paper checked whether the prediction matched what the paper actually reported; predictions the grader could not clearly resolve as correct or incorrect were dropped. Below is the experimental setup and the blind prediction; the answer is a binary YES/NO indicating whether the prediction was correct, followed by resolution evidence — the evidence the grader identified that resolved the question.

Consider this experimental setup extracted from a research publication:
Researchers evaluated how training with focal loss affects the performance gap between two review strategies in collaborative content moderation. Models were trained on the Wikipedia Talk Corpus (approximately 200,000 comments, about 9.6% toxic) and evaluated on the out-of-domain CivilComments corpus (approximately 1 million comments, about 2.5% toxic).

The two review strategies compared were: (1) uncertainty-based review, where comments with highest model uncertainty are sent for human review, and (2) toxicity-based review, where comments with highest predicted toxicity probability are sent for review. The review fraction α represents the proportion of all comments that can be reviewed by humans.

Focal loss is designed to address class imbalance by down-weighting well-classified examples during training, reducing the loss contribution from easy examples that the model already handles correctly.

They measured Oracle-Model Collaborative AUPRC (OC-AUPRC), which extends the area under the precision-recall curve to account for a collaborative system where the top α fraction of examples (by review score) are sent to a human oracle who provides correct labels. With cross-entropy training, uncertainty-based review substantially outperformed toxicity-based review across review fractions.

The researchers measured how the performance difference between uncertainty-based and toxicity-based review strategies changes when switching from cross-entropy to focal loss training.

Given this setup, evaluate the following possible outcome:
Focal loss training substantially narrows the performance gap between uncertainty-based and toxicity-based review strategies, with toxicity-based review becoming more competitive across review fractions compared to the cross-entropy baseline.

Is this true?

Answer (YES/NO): YES